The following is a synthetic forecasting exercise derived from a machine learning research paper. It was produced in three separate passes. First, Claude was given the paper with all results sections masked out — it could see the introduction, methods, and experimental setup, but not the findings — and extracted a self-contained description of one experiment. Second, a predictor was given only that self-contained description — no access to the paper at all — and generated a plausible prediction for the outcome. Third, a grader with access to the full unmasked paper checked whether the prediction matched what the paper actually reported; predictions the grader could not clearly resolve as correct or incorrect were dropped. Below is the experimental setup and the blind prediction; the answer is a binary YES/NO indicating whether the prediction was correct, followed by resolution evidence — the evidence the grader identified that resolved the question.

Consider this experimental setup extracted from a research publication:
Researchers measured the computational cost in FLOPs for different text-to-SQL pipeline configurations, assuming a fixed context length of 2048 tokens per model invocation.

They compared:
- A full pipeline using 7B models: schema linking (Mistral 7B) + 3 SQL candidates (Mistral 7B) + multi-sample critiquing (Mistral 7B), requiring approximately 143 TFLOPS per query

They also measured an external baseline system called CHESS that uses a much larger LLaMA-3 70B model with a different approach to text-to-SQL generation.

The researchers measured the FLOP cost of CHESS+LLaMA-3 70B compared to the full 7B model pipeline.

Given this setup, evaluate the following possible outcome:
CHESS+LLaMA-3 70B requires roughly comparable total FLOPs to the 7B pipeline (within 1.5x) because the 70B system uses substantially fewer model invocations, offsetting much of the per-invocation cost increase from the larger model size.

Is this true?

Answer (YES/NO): NO